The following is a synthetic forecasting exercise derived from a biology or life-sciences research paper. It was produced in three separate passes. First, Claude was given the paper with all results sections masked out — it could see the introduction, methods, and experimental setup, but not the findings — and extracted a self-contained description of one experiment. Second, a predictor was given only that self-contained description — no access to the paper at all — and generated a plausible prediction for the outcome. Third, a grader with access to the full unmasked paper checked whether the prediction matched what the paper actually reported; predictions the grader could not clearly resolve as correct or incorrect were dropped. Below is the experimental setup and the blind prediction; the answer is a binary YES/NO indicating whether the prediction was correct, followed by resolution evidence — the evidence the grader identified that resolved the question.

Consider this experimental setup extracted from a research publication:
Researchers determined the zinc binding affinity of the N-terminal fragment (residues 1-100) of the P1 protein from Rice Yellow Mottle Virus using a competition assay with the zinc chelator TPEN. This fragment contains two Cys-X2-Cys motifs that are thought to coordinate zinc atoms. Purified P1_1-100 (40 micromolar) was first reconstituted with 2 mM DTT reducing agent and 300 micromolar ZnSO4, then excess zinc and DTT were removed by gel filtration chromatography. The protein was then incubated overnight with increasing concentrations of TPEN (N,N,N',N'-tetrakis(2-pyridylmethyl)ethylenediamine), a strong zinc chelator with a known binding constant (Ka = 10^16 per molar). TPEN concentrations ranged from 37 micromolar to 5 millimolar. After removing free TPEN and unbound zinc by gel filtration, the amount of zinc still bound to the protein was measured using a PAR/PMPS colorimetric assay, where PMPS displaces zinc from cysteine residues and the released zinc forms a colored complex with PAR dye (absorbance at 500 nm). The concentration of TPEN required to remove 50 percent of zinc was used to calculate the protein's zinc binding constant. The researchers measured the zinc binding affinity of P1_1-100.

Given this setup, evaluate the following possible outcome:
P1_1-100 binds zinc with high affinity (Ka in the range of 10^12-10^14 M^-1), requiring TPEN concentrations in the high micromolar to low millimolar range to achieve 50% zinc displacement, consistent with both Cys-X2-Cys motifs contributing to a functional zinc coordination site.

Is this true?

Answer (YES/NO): NO